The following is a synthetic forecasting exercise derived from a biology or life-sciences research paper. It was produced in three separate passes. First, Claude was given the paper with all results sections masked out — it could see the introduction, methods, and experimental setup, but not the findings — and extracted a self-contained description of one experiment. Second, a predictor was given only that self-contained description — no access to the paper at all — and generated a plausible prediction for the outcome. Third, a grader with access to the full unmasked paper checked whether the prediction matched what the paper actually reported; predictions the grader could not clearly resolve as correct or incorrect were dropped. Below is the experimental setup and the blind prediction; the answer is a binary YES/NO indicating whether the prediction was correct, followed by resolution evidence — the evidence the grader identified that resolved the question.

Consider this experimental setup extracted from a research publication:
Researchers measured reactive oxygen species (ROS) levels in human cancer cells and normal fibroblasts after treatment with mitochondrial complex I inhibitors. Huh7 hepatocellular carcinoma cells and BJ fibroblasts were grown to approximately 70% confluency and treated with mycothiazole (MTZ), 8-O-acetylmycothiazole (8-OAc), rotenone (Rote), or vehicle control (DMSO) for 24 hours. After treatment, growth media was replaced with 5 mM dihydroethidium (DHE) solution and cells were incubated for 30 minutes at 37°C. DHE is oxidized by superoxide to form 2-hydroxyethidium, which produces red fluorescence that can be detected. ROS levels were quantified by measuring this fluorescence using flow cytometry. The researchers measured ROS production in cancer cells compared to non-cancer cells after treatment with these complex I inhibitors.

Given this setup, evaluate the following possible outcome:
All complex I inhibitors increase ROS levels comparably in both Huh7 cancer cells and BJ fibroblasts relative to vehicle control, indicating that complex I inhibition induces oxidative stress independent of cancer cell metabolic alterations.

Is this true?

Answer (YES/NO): NO